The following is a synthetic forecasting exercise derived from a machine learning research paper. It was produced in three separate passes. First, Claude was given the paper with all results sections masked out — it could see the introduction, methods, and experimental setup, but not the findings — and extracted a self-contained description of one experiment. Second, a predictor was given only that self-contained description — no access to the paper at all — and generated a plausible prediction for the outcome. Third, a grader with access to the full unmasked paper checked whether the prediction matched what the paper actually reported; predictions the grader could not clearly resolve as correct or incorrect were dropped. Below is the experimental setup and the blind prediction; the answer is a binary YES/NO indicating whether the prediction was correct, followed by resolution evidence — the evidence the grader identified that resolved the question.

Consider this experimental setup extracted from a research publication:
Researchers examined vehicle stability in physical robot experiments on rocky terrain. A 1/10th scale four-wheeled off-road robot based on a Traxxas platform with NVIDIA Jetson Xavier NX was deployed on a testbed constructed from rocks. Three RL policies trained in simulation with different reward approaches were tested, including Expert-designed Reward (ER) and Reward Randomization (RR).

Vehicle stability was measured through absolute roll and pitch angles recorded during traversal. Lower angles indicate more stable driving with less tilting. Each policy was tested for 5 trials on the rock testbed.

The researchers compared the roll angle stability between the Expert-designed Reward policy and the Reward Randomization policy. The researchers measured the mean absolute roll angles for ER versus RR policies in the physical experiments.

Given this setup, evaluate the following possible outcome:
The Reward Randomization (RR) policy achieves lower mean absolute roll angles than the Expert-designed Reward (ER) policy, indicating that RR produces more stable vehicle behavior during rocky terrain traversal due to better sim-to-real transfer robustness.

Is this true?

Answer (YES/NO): YES